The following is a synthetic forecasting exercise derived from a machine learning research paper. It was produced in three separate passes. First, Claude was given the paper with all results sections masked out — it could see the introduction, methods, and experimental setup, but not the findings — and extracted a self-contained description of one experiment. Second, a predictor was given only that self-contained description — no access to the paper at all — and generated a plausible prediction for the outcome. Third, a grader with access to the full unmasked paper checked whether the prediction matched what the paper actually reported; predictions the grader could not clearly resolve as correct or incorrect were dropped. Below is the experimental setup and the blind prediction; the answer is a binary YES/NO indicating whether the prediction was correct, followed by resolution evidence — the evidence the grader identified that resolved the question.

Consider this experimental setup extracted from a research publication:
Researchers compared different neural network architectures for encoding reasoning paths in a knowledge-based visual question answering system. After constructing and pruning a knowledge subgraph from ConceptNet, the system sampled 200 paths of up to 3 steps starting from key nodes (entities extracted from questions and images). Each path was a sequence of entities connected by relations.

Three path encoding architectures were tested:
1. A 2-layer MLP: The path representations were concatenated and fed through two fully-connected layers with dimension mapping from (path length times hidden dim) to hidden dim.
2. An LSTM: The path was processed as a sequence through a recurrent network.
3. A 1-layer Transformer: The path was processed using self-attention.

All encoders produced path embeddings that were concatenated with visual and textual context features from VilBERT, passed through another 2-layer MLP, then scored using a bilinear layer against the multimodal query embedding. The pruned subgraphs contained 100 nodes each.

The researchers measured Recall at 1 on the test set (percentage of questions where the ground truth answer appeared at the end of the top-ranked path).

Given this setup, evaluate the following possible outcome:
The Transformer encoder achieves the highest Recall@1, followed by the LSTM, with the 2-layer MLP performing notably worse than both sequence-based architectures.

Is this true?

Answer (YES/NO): NO